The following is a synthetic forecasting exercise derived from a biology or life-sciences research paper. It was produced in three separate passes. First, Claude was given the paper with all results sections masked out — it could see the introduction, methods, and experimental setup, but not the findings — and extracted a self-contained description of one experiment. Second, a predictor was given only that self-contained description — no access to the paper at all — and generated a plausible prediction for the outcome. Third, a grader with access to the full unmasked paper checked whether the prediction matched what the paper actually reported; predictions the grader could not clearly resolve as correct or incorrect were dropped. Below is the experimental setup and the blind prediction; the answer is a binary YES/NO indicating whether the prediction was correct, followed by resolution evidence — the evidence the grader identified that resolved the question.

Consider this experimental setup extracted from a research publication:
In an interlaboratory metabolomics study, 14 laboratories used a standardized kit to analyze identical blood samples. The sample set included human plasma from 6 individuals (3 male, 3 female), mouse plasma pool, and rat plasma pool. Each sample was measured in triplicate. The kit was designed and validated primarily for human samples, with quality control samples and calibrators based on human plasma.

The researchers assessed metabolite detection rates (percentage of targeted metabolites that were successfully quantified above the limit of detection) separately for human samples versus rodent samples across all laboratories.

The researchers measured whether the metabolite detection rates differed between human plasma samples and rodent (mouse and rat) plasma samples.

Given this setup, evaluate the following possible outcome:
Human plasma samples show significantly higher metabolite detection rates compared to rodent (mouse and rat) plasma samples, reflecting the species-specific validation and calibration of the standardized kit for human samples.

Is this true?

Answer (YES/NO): NO